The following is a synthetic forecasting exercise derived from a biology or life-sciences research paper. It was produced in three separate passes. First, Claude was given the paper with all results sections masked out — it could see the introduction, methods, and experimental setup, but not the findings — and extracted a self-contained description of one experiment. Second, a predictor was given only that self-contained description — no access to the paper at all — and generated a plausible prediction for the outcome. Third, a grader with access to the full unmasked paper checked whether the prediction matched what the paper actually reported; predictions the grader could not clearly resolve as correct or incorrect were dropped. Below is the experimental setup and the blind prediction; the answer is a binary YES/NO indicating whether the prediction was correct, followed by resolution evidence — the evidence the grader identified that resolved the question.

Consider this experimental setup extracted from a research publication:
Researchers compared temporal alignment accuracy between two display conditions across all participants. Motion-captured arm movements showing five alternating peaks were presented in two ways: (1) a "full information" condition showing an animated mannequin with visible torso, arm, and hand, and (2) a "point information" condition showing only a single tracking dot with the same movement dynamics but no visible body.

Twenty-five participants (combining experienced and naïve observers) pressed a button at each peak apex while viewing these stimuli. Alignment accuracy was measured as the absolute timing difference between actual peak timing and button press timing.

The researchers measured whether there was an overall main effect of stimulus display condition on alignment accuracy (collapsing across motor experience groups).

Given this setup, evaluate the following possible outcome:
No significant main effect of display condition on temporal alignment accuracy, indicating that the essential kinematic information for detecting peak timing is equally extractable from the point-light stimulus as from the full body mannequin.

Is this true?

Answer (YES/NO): YES